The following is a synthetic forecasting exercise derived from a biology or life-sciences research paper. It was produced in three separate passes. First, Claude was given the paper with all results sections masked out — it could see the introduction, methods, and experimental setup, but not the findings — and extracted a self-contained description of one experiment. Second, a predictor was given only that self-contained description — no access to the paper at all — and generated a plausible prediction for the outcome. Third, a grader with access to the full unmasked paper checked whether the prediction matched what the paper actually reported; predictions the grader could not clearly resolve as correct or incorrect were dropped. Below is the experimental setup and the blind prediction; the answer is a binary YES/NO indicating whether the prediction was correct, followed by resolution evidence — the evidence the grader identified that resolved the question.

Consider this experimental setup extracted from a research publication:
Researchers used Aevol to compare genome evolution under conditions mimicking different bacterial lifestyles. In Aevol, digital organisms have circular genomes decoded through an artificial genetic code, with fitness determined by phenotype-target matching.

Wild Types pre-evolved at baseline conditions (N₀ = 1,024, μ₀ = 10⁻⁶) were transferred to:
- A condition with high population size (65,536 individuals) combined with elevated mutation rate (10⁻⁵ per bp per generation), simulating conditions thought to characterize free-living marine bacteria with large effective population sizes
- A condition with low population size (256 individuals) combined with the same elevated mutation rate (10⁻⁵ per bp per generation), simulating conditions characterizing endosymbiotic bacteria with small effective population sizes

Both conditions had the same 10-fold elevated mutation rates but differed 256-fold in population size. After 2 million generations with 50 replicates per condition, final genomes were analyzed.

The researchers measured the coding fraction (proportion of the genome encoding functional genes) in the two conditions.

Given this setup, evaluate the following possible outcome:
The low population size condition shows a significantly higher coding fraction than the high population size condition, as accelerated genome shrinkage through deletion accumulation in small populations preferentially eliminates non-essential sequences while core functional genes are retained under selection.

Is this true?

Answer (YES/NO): NO